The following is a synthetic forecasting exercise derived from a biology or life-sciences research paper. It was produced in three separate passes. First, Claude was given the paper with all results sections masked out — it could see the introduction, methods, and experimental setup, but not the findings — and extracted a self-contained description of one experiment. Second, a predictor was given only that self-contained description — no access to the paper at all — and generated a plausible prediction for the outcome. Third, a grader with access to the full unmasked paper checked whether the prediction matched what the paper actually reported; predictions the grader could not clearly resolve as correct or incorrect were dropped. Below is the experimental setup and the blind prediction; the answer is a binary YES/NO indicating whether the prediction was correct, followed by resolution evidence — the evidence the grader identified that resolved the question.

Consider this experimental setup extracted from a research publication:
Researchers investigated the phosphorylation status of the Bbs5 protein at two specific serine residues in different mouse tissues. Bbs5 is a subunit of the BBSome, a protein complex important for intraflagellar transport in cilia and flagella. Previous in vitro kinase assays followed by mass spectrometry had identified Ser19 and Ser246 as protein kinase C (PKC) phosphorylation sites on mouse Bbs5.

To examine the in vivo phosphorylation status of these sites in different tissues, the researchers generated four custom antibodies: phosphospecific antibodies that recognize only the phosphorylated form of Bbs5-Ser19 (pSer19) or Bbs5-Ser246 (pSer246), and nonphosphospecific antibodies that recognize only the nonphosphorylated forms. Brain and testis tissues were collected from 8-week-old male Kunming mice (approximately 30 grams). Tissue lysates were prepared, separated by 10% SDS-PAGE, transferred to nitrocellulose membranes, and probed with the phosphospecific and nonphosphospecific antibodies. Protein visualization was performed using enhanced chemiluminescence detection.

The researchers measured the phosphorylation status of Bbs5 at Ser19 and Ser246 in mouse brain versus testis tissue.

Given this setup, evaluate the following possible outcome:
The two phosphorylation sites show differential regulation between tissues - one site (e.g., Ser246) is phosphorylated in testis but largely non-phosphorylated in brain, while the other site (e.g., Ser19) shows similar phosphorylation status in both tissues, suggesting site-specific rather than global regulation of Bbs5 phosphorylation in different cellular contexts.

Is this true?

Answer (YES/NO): NO